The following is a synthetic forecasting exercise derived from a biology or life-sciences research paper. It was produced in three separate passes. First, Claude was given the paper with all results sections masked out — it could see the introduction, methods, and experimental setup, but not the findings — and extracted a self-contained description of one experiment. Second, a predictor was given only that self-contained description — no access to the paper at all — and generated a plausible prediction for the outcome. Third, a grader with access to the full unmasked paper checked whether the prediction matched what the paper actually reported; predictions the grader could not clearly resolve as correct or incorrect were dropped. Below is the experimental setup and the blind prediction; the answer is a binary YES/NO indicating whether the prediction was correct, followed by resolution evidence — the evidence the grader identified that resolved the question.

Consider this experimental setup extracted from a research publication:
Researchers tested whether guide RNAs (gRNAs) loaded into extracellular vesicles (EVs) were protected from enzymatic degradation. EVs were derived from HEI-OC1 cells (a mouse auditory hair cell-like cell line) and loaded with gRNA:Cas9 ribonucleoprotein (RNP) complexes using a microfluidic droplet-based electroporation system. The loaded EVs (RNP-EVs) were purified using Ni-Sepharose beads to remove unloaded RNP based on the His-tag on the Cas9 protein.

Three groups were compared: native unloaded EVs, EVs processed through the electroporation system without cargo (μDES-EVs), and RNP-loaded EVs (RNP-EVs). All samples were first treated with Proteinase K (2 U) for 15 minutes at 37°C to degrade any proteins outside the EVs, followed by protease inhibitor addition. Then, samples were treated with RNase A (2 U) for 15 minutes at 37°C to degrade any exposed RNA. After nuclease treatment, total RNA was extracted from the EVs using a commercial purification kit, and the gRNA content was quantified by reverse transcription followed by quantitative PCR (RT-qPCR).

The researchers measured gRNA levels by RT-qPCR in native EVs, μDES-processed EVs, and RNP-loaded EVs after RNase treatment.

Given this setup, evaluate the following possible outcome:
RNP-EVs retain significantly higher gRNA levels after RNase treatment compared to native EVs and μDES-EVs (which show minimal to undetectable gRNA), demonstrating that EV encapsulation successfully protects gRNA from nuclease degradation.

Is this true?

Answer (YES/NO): YES